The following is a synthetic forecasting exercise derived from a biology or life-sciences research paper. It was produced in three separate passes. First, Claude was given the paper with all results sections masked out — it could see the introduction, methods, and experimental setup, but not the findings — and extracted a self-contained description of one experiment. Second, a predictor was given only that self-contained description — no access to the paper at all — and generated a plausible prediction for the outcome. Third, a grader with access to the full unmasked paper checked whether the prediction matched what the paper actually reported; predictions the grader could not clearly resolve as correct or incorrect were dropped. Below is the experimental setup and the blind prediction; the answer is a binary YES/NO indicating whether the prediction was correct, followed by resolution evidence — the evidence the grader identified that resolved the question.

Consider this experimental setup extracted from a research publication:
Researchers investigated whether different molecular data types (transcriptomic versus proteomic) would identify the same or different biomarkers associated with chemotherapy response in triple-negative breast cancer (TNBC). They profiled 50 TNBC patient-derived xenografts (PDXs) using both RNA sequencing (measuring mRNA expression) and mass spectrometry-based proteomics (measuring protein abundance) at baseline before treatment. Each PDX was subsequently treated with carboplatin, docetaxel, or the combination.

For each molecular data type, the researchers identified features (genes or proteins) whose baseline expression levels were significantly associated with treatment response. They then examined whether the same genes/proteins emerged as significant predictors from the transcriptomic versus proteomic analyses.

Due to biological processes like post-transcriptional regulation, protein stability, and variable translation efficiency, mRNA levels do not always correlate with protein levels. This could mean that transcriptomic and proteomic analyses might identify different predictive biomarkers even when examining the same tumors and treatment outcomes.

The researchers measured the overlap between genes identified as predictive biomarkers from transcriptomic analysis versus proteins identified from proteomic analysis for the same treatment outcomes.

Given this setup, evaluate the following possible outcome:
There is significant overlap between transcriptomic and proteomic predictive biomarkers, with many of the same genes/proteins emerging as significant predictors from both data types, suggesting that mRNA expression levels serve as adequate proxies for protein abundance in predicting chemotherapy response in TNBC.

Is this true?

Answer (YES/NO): NO